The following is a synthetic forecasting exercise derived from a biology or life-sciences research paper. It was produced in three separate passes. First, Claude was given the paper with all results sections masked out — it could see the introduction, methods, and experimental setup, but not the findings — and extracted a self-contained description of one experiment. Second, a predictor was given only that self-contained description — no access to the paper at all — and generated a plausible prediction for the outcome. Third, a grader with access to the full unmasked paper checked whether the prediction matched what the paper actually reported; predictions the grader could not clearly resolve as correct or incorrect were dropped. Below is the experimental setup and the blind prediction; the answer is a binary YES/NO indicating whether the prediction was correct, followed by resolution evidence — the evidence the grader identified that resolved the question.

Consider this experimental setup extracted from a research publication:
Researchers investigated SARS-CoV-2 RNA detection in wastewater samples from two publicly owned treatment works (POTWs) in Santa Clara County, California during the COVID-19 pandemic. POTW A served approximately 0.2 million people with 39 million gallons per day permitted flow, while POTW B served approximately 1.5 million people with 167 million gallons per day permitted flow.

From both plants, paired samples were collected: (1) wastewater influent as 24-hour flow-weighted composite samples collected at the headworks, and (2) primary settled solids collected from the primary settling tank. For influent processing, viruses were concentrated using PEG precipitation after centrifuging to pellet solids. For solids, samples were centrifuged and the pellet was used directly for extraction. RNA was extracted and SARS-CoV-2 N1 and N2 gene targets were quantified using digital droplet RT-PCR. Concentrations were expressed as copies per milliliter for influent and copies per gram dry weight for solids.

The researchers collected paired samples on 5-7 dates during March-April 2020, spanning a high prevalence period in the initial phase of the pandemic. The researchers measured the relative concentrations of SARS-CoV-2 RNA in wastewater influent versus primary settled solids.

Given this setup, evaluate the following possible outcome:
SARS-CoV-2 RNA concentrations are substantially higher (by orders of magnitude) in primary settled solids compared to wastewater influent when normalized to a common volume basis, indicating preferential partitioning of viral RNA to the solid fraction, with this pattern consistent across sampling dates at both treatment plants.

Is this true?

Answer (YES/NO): NO